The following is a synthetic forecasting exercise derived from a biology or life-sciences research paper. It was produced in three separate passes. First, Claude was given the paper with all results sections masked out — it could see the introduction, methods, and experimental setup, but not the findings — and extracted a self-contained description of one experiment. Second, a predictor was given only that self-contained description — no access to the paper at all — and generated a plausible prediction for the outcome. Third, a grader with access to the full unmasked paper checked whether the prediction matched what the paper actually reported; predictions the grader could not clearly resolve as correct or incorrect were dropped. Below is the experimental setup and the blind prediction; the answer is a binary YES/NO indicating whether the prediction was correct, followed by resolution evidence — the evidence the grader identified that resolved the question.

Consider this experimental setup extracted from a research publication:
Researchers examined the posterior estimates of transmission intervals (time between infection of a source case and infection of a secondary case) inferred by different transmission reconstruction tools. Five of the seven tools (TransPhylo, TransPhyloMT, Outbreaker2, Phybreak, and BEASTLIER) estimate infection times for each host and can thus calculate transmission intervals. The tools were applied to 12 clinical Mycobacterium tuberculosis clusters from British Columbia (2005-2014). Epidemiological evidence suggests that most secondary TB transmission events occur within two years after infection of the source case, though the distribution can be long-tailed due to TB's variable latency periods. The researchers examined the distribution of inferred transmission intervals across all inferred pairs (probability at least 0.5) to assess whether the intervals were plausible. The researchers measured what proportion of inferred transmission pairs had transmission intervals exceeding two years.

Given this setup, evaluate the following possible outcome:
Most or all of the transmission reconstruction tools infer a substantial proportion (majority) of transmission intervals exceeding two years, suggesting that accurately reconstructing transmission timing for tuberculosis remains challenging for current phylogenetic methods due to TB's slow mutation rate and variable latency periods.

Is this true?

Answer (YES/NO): NO